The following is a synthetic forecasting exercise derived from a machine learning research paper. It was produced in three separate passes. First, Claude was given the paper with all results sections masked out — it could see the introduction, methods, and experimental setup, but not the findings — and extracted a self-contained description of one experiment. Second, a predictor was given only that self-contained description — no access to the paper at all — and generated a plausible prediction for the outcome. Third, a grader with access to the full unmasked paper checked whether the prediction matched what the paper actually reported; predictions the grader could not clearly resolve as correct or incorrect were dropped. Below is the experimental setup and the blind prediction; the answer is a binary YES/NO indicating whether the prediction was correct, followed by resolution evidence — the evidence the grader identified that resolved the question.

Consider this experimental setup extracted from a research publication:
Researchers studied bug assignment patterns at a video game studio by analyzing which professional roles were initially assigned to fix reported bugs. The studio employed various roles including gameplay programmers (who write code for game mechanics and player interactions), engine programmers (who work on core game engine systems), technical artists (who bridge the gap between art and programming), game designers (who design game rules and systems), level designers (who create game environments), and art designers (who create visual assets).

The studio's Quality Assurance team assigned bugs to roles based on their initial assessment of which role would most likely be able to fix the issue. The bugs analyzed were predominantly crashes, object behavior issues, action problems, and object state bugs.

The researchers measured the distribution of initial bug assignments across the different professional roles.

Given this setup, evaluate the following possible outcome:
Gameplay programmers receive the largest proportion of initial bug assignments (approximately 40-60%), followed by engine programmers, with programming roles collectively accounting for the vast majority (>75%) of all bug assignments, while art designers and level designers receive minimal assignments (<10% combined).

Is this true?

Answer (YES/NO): NO